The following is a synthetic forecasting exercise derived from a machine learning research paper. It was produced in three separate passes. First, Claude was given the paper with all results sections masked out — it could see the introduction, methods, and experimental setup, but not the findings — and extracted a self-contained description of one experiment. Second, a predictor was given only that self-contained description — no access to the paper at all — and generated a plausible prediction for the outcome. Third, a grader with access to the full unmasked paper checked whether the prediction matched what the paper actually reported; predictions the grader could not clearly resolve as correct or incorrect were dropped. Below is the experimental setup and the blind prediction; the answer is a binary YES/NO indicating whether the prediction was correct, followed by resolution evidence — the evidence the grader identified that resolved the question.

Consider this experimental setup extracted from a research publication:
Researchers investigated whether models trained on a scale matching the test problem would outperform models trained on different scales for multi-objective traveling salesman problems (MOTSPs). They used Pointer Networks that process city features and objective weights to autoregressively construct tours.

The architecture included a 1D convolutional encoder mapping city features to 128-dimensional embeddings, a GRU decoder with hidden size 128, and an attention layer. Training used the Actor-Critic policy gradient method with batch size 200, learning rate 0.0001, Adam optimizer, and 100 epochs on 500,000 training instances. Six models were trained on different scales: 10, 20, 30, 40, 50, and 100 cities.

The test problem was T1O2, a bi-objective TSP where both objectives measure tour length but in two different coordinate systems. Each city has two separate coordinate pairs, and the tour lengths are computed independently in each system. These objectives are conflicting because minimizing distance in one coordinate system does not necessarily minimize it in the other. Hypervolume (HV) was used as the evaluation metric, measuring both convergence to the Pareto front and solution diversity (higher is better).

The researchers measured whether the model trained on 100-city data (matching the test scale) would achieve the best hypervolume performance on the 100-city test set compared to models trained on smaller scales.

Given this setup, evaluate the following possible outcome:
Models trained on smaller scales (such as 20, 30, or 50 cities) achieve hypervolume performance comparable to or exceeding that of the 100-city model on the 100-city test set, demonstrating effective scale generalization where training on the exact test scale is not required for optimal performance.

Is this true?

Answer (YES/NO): NO